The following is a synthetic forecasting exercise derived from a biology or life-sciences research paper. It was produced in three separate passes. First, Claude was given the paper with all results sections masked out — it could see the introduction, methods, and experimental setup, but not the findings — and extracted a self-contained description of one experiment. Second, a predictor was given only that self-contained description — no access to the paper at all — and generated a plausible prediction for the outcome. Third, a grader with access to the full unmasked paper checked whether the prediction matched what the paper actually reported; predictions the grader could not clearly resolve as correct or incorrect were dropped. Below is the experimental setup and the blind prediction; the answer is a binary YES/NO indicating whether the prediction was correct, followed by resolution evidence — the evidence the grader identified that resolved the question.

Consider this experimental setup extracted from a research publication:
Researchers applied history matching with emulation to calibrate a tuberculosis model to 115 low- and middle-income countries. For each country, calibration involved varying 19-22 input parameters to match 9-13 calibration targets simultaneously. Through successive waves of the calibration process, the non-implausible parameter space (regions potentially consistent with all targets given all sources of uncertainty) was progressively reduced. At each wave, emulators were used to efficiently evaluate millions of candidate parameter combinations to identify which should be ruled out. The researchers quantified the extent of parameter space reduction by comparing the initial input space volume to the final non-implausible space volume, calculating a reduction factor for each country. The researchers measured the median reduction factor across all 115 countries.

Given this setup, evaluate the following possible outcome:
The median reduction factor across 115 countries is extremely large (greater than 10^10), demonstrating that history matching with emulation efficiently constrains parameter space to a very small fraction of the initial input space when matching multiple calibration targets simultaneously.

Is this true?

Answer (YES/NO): NO